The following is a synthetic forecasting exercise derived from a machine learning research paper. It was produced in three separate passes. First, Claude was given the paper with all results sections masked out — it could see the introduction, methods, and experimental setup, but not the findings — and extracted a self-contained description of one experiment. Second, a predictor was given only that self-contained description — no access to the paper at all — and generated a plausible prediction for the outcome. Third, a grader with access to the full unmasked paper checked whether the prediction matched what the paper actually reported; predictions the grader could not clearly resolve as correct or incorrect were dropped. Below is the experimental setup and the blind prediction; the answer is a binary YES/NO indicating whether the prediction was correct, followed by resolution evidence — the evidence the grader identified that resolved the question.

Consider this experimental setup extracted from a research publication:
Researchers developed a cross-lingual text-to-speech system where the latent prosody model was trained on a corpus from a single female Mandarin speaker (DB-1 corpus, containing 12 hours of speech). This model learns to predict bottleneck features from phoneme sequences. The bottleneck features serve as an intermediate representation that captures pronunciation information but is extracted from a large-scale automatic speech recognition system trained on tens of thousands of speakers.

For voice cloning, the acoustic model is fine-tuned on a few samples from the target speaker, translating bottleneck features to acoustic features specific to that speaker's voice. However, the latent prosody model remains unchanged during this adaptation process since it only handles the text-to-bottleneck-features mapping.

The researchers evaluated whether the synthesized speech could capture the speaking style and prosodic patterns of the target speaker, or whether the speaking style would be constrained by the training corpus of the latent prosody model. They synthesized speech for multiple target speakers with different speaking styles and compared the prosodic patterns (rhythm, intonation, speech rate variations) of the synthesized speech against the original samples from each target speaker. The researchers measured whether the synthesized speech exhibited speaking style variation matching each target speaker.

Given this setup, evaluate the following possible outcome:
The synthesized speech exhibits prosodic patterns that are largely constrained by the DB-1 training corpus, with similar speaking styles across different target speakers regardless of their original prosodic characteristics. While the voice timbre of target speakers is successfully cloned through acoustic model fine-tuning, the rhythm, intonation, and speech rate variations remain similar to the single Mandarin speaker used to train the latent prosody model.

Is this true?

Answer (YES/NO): YES